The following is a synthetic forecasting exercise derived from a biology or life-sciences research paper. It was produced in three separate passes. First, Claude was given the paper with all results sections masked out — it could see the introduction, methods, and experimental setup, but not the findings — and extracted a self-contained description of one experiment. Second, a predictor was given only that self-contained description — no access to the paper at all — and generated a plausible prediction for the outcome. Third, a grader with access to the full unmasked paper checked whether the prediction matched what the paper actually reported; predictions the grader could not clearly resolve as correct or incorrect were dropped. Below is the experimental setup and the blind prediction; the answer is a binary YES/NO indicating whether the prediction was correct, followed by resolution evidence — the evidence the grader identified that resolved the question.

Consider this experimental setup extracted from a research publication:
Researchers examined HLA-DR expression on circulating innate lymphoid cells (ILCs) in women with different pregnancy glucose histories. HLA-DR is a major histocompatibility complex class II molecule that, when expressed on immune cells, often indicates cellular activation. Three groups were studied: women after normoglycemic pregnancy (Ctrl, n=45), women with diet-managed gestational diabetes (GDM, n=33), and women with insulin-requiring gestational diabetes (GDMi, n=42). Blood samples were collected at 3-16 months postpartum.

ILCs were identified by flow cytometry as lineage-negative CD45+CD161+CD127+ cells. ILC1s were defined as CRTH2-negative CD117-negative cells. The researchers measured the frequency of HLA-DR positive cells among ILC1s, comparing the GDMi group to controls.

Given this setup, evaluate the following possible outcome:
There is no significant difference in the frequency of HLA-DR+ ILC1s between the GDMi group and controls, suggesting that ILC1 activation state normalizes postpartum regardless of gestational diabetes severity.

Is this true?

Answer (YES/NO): NO